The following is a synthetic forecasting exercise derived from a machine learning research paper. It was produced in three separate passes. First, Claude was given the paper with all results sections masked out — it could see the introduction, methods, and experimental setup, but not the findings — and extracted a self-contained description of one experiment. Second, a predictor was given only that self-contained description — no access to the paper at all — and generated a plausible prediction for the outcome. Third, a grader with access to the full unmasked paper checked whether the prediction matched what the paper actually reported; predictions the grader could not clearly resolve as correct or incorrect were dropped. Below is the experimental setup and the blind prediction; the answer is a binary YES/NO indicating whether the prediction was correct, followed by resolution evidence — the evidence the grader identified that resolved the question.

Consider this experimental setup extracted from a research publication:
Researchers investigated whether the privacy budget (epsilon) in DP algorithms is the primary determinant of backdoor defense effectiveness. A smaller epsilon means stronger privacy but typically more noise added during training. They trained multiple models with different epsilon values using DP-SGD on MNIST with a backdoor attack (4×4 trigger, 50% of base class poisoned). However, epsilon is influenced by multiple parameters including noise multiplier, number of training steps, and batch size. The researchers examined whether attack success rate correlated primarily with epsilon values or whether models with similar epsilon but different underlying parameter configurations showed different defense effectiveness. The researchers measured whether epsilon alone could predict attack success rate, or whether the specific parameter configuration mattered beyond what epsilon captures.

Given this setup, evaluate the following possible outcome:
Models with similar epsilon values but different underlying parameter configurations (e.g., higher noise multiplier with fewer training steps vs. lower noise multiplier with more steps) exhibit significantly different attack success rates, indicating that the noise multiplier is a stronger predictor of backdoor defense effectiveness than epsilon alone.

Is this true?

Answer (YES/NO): NO